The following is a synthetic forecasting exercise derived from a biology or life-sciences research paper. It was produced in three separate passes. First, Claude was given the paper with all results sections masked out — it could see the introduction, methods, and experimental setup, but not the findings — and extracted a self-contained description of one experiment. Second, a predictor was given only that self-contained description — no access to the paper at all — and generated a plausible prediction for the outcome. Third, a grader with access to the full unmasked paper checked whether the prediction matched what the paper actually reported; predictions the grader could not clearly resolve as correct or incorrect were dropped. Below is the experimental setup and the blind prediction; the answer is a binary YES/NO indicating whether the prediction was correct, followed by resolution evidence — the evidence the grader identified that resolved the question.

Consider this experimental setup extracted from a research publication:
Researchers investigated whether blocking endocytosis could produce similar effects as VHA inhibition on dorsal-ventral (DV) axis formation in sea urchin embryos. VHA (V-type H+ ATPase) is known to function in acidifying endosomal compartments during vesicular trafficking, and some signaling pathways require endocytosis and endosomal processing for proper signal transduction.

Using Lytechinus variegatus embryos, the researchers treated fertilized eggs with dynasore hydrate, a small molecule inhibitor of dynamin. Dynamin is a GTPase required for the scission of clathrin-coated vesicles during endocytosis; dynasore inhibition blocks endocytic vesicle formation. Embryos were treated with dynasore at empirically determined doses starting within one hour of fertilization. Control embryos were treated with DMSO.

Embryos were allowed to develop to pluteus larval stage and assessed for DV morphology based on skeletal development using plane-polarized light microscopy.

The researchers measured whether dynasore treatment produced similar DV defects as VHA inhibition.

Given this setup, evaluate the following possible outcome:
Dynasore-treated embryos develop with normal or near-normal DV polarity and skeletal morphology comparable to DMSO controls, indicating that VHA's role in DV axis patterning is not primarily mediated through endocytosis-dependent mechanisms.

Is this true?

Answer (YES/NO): NO